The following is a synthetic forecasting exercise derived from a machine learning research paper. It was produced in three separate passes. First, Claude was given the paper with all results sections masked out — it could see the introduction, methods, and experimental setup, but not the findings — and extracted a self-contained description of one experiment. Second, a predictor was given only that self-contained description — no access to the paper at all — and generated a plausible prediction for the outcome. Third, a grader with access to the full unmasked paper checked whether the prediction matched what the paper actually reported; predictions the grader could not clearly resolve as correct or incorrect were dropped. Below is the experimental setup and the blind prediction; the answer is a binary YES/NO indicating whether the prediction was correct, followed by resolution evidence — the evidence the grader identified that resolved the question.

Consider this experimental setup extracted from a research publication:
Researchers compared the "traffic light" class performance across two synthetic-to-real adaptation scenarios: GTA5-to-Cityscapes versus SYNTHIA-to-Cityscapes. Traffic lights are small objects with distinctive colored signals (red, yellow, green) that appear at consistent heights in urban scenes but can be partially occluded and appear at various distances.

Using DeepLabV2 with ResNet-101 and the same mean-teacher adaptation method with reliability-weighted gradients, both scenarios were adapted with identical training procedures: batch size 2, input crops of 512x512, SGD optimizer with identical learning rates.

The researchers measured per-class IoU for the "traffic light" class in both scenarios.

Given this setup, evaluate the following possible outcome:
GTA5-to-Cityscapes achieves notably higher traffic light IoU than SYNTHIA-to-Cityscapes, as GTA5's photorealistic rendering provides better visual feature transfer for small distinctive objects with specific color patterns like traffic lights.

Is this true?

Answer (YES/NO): YES